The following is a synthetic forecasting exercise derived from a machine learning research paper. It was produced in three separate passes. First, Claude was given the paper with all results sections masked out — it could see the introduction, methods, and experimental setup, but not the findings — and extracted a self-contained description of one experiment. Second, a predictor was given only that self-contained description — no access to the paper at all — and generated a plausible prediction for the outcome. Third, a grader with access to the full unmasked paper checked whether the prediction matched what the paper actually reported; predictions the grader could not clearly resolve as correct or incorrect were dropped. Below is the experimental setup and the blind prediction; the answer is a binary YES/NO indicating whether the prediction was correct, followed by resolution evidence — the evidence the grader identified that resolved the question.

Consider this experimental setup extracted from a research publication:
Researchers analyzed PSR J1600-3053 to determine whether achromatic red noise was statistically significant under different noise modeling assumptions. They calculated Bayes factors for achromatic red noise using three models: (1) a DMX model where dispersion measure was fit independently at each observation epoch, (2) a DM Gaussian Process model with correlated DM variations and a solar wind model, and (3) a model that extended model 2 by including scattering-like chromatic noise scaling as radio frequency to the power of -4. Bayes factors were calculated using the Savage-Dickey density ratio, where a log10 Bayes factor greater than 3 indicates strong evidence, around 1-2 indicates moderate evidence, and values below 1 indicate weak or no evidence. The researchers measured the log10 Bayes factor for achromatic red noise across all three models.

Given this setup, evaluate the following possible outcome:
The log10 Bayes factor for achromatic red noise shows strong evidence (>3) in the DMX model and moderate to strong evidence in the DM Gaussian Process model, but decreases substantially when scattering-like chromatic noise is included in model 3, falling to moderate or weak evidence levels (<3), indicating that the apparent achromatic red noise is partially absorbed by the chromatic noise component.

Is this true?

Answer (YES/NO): NO